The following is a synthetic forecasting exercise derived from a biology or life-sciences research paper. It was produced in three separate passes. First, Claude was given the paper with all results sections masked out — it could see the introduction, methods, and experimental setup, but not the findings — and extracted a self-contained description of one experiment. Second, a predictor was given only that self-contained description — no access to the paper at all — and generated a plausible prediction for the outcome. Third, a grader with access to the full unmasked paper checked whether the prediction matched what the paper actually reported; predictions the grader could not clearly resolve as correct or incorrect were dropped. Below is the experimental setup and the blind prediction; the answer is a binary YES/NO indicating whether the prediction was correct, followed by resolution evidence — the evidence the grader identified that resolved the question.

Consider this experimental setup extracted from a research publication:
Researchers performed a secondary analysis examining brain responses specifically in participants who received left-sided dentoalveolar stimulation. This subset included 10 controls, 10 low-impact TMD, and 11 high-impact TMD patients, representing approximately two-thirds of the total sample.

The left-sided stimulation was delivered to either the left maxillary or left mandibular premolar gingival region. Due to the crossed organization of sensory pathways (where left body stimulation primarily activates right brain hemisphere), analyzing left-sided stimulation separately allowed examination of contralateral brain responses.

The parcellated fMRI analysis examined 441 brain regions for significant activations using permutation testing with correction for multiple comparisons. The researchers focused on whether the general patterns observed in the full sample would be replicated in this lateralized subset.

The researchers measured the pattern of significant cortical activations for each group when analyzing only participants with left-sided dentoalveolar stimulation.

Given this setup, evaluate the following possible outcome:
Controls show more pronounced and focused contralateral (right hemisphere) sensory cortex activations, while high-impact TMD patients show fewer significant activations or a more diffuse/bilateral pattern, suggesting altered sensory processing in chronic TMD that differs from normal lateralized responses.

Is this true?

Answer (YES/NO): NO